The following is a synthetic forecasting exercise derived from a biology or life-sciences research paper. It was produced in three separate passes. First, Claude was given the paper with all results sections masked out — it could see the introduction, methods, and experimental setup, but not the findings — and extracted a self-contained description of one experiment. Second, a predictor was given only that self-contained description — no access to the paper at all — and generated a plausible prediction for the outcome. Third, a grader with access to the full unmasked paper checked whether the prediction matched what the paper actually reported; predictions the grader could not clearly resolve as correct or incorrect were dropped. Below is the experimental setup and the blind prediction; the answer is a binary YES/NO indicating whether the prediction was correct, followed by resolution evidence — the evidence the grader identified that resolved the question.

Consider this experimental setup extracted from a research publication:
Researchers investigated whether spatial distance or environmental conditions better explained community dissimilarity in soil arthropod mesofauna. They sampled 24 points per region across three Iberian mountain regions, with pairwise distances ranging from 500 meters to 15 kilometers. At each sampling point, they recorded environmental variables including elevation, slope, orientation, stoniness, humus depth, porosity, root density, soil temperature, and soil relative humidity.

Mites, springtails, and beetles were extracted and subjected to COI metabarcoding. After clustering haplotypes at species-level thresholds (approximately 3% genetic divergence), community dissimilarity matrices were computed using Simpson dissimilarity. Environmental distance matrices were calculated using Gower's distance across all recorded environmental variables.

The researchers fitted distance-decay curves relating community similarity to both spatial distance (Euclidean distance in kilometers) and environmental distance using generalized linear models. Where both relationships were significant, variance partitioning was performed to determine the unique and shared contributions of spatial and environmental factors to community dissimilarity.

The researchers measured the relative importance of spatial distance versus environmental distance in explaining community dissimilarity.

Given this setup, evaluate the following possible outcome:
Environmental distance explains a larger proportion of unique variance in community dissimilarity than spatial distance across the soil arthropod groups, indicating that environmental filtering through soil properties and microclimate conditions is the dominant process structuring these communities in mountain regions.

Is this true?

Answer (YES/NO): NO